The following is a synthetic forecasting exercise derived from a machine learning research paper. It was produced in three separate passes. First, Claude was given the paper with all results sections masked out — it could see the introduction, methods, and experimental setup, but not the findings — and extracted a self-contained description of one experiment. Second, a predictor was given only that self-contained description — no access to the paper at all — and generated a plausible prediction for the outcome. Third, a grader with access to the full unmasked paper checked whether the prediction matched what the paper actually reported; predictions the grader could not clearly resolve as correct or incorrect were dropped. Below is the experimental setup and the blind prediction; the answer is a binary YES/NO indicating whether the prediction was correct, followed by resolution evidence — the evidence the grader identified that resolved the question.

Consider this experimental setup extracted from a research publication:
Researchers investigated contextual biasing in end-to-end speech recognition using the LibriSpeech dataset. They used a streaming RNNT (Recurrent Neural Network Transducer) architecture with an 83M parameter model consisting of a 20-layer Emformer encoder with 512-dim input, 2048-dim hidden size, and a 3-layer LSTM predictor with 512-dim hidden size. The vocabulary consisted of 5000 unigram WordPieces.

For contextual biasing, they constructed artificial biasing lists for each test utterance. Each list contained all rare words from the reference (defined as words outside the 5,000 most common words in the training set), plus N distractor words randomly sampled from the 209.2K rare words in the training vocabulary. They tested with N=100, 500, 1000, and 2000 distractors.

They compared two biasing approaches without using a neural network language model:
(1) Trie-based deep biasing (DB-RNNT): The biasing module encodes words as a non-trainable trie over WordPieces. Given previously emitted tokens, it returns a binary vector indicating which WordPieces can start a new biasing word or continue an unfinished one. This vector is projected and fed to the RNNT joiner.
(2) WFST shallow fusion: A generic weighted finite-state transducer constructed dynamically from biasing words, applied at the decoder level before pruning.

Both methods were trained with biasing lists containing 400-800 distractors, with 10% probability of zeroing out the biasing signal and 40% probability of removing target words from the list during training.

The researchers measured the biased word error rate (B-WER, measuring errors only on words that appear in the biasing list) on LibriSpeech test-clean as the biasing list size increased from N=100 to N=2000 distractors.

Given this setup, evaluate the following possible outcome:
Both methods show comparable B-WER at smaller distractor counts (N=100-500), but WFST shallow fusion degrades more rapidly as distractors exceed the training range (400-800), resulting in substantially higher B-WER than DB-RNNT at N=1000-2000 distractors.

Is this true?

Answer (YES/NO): NO